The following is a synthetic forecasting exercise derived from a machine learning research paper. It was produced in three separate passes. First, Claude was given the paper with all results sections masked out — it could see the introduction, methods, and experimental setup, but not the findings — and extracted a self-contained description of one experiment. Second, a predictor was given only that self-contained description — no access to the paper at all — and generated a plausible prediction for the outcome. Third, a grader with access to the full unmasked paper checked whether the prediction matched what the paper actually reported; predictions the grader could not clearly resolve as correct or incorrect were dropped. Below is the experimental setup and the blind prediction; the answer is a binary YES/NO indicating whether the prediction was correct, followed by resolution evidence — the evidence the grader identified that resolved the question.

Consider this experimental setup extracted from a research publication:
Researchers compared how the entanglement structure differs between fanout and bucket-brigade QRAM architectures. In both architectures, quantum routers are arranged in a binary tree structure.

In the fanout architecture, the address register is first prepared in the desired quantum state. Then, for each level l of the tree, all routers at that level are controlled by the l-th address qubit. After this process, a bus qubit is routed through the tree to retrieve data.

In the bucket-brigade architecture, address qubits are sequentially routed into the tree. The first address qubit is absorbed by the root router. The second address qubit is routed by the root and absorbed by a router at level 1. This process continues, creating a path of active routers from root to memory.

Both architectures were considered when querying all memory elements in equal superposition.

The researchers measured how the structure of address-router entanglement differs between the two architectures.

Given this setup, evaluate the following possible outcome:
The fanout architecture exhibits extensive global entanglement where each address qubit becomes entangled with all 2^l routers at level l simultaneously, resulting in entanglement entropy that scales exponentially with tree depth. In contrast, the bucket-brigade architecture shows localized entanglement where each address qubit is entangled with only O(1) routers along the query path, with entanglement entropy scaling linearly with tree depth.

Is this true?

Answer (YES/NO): NO